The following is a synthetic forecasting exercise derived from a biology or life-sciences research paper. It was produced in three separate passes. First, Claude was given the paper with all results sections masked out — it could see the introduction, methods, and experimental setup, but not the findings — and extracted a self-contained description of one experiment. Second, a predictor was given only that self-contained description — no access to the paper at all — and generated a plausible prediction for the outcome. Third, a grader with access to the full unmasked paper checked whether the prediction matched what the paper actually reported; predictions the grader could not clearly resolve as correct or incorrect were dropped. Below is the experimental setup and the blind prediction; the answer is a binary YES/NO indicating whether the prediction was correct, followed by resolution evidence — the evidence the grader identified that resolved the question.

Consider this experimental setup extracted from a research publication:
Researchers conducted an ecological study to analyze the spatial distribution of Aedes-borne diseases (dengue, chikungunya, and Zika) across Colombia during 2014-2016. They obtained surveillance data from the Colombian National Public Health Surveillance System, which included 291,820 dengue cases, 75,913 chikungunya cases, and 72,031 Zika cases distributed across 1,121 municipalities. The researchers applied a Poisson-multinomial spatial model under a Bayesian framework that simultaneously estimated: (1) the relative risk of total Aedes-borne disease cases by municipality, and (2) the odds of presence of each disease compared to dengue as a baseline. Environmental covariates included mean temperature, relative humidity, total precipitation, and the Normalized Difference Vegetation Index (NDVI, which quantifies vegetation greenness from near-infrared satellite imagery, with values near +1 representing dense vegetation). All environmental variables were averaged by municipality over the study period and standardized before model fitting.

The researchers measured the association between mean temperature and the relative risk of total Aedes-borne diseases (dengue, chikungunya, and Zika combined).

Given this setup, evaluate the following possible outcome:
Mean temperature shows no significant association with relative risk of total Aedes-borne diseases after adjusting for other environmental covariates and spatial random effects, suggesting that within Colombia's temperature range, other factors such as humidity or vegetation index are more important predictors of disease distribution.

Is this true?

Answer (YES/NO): NO